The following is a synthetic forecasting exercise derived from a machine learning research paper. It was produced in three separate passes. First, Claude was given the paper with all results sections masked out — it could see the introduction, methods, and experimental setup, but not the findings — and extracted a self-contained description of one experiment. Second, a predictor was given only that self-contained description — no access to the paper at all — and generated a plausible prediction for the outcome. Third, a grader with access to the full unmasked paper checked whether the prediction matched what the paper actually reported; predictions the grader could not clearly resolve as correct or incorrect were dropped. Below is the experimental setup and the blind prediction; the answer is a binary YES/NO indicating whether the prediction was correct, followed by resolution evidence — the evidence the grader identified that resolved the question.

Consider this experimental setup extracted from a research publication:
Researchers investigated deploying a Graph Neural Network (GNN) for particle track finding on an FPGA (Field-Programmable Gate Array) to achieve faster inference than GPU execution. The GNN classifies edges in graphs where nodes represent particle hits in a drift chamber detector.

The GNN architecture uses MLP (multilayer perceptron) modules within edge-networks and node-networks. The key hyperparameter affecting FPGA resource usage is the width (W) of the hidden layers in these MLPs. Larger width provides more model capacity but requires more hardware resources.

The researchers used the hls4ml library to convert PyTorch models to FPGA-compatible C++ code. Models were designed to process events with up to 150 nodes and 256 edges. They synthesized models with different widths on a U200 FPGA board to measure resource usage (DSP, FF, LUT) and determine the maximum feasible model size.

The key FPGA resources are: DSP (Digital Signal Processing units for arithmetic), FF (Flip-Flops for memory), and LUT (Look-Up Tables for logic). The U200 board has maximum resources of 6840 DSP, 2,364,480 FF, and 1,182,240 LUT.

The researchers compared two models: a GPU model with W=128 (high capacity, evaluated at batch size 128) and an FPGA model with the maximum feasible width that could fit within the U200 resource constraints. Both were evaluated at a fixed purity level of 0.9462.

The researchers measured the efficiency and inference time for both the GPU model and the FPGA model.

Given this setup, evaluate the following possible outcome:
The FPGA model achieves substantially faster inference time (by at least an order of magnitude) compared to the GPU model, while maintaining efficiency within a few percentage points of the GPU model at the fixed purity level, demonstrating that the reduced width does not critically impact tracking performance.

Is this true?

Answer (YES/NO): YES